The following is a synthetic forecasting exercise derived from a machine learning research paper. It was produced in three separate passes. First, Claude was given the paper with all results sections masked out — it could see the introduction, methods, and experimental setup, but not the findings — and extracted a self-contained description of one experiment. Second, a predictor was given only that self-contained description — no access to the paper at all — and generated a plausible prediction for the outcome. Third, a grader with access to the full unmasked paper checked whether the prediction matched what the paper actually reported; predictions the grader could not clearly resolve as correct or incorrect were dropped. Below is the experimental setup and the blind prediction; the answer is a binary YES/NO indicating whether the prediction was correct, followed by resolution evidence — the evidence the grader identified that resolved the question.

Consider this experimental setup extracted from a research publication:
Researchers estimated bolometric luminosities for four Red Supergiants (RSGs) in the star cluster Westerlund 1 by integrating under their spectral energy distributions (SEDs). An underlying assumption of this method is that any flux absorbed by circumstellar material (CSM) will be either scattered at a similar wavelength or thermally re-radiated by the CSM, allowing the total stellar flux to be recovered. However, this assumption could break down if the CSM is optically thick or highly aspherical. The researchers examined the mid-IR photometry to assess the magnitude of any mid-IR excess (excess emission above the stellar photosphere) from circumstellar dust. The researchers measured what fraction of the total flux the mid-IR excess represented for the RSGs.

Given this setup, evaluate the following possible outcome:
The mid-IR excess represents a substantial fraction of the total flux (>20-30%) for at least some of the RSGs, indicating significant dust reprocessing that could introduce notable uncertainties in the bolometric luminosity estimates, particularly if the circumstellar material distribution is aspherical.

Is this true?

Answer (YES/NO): NO